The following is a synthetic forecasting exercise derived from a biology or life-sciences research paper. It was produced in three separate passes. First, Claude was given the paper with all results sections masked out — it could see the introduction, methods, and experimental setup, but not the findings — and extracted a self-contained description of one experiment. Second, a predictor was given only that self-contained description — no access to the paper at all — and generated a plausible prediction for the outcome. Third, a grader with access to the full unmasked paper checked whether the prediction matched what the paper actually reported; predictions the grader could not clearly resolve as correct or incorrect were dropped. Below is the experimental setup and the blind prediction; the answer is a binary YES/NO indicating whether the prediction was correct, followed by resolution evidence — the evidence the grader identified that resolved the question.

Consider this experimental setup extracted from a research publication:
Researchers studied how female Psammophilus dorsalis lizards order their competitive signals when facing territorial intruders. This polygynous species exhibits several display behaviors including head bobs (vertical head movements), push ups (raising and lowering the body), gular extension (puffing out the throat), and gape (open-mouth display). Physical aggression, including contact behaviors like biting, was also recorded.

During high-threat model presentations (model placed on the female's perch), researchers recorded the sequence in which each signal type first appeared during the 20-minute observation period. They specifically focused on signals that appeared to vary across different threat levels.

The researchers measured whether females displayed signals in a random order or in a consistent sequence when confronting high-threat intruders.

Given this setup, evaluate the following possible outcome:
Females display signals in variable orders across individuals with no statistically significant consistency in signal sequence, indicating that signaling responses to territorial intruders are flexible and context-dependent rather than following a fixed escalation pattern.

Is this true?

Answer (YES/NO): NO